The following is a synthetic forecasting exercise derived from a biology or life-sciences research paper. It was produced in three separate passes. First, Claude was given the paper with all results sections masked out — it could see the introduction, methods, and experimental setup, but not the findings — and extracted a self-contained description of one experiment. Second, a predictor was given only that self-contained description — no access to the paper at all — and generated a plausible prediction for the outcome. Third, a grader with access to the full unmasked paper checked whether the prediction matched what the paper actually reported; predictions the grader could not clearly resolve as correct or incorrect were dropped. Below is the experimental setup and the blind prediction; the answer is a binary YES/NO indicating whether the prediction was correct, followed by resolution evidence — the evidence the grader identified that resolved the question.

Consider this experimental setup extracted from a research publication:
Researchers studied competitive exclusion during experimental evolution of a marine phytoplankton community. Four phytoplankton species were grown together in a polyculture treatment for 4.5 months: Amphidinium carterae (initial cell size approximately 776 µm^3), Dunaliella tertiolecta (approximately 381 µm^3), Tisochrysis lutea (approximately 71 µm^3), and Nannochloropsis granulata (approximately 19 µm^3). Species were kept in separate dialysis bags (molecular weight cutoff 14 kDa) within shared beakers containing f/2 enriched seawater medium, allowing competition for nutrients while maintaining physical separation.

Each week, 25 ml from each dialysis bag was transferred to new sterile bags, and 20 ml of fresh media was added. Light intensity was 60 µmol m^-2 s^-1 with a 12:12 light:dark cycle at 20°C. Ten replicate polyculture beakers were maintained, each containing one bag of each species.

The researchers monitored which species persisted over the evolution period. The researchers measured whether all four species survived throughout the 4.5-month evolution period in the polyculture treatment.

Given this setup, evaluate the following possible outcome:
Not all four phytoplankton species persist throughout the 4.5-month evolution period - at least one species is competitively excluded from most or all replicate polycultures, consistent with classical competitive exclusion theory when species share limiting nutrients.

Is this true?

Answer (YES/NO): YES